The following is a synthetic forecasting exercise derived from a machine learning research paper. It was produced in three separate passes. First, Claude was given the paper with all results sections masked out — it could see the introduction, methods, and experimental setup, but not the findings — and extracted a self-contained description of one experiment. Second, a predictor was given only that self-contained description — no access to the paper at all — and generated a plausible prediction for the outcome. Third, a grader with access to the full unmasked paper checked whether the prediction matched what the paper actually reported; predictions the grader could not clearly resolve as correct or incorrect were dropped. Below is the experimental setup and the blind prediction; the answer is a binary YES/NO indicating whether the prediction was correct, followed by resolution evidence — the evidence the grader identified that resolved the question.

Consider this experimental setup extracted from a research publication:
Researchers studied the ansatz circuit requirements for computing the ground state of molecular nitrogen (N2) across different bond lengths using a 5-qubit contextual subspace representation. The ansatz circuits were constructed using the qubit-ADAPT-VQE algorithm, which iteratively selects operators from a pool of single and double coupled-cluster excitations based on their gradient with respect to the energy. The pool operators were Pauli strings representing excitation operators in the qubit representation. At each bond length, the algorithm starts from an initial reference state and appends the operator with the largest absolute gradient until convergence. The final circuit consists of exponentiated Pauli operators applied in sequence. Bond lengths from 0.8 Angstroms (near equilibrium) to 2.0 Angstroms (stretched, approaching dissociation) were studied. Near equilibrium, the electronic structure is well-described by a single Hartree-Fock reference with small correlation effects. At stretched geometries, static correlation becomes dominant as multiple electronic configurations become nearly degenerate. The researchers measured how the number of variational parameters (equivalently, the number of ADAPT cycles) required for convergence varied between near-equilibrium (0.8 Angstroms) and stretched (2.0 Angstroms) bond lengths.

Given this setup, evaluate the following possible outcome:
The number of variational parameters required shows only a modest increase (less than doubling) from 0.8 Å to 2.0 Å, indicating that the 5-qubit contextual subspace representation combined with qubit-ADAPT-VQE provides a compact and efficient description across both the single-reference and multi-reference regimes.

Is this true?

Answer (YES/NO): NO